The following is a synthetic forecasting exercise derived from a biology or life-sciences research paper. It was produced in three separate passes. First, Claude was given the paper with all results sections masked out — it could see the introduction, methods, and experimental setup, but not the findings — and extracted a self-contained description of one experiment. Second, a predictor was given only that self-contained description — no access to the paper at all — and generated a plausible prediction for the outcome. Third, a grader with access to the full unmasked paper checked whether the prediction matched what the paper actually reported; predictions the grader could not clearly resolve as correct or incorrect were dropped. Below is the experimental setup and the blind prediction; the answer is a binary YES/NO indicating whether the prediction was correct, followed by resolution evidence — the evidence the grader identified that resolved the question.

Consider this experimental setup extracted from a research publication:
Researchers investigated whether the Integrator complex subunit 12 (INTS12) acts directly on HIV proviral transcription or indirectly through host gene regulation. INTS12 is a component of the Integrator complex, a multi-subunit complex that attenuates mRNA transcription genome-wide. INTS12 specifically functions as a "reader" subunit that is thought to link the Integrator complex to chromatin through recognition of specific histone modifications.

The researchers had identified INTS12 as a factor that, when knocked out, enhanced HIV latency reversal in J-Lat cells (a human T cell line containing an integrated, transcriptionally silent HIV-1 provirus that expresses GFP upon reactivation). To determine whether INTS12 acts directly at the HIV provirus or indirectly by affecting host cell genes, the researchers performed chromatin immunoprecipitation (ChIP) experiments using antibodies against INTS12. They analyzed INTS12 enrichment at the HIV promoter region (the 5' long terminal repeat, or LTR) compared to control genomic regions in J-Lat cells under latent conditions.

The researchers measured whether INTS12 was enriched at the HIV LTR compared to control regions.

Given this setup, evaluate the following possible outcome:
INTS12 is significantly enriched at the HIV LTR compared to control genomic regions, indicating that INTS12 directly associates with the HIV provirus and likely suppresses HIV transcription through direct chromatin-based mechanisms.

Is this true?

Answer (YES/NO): YES